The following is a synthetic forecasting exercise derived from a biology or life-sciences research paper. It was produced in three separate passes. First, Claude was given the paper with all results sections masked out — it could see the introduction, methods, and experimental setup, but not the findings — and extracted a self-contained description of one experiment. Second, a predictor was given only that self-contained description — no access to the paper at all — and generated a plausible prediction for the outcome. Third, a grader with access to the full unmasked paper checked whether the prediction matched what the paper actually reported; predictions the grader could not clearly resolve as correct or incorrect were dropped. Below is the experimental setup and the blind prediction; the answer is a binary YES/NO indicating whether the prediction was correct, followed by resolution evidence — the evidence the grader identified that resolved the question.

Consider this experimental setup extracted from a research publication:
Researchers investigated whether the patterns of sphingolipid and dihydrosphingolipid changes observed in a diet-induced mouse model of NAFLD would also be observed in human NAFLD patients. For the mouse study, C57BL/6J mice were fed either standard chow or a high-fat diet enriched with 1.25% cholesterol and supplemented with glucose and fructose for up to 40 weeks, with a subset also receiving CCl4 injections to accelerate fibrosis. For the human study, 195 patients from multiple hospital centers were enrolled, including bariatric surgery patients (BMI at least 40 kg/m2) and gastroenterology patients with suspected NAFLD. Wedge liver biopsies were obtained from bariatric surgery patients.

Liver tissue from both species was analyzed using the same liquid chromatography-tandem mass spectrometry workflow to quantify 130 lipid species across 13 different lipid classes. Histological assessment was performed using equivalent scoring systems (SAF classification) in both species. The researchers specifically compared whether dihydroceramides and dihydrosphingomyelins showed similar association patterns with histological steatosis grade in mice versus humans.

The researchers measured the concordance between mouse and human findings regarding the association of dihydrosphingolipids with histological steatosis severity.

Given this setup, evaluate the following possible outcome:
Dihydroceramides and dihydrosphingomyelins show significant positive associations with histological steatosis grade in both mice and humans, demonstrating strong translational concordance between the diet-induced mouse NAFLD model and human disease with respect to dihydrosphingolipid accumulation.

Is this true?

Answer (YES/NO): YES